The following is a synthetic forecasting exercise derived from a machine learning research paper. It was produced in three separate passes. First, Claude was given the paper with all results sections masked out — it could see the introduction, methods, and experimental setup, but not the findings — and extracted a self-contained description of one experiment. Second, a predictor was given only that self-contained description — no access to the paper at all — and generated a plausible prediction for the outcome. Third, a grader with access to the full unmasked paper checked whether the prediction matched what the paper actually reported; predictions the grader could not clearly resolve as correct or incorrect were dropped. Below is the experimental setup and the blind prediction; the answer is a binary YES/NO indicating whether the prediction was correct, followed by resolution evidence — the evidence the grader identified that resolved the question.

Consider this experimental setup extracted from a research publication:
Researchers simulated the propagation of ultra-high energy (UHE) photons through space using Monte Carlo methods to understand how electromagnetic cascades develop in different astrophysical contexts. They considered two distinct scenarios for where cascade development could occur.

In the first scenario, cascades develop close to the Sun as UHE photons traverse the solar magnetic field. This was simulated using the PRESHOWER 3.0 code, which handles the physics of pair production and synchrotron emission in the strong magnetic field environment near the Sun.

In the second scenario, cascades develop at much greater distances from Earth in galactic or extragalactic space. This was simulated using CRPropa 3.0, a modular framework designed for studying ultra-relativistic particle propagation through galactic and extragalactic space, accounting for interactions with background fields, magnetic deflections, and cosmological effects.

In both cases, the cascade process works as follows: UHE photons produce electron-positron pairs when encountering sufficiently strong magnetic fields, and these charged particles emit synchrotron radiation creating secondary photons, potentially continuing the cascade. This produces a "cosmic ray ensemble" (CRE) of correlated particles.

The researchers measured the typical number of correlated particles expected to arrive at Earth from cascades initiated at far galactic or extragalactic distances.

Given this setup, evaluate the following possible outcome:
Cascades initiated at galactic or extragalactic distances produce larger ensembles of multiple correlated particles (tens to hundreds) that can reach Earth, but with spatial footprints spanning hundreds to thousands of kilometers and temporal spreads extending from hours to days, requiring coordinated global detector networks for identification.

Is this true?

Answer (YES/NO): NO